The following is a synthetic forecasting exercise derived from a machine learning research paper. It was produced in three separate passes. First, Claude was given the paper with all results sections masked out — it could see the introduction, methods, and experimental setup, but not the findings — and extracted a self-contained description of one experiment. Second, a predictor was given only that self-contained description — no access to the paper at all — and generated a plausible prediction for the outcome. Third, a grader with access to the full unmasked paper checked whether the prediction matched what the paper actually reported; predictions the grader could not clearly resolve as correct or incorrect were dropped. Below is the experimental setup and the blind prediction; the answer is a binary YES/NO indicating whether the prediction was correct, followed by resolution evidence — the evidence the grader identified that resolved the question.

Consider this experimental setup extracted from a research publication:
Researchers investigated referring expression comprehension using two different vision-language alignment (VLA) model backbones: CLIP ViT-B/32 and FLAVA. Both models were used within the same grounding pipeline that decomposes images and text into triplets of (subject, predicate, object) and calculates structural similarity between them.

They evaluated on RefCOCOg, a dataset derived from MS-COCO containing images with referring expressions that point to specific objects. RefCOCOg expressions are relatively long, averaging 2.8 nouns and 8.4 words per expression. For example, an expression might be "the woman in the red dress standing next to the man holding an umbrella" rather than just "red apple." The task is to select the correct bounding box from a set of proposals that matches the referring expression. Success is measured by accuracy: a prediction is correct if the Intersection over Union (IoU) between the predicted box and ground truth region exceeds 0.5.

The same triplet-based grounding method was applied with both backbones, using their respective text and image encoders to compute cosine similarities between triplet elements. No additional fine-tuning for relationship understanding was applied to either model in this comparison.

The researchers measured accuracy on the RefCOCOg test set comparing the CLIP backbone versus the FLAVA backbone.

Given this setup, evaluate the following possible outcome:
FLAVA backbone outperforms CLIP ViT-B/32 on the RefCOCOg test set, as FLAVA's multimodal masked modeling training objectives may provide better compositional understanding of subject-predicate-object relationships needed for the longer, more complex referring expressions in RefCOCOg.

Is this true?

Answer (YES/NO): YES